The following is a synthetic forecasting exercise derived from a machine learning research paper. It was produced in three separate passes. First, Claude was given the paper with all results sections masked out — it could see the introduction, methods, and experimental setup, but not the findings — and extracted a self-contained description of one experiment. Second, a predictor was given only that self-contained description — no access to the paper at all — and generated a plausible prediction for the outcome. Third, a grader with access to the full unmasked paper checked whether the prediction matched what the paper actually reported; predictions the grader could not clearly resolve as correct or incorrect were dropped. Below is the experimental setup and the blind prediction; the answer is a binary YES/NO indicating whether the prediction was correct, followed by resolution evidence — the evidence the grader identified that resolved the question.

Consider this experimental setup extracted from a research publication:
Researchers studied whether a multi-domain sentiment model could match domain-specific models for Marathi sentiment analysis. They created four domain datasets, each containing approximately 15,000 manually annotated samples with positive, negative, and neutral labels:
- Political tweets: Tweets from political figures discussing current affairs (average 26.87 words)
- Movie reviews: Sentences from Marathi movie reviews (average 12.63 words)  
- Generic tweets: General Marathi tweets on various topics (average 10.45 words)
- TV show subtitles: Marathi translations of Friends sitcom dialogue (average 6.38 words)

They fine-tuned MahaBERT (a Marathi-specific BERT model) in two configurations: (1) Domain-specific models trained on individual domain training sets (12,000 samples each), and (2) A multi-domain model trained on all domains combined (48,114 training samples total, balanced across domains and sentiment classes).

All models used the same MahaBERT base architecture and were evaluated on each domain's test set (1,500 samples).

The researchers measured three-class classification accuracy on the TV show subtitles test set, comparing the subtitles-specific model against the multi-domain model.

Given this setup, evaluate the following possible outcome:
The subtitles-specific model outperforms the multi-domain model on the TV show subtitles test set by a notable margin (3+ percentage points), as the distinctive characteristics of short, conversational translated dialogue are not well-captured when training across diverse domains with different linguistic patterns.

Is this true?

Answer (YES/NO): NO